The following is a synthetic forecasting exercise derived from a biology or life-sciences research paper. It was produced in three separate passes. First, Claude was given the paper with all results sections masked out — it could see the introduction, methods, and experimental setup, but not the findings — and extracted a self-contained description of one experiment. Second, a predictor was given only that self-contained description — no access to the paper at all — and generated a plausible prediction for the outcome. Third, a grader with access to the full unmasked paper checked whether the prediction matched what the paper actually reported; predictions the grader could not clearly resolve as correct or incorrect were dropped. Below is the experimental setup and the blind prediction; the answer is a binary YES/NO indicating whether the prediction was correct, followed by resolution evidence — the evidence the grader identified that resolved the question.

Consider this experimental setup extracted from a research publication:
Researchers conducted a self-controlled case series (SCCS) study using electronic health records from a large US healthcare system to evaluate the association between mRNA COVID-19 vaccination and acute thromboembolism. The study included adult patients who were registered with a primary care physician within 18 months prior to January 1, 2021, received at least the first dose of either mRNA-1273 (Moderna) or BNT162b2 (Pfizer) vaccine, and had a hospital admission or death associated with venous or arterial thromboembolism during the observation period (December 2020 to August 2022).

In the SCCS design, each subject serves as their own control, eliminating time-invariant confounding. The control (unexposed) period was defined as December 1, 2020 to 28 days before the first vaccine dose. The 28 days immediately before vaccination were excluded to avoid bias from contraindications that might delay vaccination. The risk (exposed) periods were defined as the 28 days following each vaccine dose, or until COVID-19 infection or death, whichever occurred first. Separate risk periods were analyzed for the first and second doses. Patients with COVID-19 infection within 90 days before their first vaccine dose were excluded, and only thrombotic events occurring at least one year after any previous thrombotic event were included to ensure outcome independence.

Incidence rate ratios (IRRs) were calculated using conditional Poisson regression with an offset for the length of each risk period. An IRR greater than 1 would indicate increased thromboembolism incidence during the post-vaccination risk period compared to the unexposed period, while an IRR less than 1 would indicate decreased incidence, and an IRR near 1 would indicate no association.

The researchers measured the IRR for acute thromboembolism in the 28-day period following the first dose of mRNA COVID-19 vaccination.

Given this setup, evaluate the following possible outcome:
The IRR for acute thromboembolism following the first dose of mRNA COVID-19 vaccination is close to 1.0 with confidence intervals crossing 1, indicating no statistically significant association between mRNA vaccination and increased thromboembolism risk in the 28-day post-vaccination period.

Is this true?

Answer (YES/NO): NO